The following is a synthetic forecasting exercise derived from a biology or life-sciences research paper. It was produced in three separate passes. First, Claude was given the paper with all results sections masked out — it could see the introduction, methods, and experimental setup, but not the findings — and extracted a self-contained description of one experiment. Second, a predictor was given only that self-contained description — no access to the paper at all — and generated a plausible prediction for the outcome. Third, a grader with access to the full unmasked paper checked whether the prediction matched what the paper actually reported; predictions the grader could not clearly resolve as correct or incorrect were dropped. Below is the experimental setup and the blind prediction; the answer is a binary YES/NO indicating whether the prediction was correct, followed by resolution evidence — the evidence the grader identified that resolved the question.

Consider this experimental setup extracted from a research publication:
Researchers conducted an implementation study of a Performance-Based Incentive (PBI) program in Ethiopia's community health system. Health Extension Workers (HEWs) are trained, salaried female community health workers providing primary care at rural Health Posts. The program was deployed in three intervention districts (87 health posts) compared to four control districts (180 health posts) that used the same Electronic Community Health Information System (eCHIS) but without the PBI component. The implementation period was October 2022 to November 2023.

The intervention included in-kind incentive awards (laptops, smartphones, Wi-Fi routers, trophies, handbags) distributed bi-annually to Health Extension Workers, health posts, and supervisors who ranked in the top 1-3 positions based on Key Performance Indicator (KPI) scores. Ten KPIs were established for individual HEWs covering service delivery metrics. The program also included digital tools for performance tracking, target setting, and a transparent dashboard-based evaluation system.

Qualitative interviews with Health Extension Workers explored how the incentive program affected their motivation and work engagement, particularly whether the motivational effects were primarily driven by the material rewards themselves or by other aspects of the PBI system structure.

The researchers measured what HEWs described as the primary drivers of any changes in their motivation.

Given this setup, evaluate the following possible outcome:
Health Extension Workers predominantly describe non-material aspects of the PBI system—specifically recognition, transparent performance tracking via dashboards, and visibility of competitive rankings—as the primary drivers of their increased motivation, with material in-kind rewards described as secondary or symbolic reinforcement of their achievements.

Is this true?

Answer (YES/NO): YES